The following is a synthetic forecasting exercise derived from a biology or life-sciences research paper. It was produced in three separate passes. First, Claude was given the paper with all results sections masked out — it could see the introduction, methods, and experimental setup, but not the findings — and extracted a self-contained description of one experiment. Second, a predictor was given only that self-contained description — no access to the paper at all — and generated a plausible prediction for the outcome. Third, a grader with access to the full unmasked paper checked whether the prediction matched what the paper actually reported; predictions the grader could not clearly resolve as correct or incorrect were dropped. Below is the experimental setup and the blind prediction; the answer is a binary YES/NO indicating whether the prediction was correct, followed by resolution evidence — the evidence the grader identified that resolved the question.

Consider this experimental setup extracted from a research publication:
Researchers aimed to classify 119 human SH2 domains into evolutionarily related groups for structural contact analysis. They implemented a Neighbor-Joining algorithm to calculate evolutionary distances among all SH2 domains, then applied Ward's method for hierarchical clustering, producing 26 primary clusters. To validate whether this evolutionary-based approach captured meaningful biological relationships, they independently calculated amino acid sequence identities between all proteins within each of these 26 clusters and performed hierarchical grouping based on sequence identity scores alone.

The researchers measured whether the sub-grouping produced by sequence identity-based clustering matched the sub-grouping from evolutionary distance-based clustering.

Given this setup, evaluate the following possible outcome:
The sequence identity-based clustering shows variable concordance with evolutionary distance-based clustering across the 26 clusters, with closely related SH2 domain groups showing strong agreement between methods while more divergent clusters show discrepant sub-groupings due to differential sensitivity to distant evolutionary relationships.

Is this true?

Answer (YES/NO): NO